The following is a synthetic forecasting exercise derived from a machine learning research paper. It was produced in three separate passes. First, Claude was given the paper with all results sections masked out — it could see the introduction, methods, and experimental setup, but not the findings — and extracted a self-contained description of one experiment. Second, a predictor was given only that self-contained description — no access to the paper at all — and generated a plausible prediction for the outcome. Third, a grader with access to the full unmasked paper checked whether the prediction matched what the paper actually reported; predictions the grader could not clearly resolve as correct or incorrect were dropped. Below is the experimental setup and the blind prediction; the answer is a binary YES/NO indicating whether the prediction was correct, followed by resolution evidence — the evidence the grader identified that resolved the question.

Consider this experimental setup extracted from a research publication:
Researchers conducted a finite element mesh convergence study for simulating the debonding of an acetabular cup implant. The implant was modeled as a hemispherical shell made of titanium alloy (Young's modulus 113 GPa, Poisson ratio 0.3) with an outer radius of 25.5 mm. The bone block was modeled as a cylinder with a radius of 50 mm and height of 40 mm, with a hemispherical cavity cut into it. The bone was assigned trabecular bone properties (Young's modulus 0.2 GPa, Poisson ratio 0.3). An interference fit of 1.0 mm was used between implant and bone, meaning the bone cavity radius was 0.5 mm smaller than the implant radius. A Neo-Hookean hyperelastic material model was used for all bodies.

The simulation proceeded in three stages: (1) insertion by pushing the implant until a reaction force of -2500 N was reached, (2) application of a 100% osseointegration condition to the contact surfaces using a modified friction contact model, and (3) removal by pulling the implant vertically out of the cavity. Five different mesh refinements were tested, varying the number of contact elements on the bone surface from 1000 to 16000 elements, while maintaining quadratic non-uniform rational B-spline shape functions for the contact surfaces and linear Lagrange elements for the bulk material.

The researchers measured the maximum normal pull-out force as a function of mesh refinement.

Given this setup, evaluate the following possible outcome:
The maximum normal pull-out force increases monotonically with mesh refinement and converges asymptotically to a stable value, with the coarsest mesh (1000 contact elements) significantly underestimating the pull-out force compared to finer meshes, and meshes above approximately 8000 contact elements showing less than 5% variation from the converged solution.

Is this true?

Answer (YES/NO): NO